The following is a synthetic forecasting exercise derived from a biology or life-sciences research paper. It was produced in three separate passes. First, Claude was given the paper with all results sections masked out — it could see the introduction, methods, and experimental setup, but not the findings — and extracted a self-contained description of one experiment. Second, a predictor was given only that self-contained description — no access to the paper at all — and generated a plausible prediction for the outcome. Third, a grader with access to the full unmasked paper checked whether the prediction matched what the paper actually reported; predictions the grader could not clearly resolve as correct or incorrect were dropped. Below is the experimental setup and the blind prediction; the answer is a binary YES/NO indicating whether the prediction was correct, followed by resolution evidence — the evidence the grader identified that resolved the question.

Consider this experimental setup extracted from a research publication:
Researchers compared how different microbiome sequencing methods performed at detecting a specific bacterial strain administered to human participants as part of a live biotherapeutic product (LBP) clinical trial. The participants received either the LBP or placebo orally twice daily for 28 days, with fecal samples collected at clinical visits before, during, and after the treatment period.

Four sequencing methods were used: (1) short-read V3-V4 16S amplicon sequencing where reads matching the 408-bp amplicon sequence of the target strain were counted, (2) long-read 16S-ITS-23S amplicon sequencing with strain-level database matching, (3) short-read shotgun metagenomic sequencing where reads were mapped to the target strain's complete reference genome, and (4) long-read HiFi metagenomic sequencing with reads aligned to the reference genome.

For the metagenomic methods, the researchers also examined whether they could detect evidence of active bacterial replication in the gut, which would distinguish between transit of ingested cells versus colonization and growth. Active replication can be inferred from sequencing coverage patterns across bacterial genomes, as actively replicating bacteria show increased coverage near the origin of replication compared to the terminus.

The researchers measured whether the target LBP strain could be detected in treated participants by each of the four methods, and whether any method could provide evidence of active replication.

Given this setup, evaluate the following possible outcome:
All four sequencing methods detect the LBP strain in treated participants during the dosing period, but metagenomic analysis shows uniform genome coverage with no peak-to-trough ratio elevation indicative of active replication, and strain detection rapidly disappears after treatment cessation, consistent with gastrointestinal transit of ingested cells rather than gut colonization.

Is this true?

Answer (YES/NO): NO